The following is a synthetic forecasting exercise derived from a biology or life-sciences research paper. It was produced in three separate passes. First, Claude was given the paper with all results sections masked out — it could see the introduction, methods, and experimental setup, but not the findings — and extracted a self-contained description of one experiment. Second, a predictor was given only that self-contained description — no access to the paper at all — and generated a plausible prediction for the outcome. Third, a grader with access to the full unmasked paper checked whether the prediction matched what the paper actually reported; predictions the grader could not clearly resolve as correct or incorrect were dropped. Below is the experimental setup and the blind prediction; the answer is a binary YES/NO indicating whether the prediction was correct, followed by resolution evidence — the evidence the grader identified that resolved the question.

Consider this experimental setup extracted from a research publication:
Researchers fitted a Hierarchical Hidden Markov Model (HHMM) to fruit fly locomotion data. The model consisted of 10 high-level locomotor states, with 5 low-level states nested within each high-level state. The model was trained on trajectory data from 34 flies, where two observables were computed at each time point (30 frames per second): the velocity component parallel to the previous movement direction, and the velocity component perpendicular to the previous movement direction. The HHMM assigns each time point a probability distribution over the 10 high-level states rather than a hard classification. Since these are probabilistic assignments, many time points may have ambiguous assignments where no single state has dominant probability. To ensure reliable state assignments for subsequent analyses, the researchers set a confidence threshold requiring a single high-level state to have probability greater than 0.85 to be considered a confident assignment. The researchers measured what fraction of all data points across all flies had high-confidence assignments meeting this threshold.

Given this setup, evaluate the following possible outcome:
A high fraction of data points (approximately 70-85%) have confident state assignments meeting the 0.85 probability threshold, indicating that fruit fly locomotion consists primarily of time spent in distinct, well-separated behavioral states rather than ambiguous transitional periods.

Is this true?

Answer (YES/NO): YES